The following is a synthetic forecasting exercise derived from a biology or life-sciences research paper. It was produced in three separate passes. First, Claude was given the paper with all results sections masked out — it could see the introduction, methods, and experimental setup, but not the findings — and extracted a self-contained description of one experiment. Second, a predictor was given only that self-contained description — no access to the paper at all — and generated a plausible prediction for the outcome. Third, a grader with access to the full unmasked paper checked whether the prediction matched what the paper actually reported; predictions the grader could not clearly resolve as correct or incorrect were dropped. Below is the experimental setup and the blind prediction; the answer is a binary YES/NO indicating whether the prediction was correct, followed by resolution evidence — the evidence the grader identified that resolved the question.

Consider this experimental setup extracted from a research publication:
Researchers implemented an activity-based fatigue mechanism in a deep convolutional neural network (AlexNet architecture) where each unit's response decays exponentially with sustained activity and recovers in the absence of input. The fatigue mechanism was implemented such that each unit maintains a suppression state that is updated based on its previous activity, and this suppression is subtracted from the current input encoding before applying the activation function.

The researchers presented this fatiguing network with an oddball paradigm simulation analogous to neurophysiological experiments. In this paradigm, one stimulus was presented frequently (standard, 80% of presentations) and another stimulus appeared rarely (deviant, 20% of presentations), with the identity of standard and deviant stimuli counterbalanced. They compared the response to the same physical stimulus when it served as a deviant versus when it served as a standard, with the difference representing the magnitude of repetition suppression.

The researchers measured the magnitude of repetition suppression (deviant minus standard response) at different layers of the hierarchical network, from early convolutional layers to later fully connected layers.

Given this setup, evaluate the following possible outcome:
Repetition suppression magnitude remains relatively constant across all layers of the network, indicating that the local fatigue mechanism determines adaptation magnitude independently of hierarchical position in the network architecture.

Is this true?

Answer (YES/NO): NO